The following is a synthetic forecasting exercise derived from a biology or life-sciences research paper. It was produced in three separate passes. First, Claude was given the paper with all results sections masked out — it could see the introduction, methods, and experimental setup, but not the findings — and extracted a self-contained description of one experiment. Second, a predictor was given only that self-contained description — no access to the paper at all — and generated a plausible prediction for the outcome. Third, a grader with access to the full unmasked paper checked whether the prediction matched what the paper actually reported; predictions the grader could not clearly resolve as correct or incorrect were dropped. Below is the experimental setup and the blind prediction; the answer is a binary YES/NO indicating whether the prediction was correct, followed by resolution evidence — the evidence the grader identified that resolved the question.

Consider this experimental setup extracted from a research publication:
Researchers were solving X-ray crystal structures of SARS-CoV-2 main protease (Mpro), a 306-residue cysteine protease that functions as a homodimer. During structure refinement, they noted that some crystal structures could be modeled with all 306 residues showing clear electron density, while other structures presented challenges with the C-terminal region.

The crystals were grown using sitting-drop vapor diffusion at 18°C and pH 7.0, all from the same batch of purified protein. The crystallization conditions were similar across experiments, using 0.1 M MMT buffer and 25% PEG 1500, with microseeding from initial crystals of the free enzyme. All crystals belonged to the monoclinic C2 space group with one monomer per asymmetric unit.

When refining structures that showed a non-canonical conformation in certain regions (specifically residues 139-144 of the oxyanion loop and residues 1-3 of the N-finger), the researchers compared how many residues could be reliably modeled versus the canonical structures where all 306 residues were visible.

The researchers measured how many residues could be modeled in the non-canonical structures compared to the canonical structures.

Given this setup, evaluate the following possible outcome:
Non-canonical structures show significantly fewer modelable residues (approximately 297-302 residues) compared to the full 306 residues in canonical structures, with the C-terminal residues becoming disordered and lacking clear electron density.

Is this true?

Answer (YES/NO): YES